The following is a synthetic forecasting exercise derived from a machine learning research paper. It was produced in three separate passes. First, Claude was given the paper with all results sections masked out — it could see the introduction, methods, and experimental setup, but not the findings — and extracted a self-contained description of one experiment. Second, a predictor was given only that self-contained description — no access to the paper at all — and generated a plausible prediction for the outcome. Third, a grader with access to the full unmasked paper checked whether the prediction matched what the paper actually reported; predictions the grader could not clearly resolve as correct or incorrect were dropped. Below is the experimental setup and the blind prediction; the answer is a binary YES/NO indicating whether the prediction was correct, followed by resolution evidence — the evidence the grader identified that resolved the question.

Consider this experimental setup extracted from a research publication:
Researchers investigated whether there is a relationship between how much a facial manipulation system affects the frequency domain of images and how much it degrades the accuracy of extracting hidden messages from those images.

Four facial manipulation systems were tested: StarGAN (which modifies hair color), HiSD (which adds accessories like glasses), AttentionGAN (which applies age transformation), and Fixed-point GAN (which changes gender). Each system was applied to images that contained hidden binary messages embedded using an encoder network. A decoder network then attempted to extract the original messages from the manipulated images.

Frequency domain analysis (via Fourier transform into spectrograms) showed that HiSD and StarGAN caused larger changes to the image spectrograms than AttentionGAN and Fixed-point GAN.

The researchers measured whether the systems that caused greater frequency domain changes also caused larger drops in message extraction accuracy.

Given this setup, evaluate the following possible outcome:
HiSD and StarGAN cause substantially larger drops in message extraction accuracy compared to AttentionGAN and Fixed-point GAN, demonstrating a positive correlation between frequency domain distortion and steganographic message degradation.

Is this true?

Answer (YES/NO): YES